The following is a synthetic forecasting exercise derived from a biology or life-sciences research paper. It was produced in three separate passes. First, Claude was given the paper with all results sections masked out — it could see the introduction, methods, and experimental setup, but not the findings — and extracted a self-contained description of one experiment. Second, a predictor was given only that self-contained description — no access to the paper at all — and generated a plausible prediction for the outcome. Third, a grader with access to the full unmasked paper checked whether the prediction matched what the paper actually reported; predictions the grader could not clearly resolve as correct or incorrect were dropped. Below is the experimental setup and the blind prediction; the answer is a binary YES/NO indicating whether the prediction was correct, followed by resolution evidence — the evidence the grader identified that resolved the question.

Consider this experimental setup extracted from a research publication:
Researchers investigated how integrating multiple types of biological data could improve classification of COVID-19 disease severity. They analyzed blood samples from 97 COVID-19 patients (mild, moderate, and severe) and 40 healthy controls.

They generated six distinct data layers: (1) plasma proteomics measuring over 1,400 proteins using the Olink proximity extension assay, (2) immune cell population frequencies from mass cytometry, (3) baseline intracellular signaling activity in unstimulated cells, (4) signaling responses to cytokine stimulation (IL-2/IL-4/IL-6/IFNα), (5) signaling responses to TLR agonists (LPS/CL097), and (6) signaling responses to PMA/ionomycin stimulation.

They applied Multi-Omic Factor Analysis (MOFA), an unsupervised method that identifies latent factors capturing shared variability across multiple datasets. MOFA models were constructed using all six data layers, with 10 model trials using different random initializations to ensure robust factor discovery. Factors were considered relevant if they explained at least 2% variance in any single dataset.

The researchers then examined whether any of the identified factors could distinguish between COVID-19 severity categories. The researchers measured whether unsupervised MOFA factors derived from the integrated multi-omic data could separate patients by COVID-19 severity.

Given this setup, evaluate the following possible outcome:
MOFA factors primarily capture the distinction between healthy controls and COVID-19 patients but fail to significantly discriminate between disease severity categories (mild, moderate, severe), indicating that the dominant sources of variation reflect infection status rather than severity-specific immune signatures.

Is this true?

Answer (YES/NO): NO